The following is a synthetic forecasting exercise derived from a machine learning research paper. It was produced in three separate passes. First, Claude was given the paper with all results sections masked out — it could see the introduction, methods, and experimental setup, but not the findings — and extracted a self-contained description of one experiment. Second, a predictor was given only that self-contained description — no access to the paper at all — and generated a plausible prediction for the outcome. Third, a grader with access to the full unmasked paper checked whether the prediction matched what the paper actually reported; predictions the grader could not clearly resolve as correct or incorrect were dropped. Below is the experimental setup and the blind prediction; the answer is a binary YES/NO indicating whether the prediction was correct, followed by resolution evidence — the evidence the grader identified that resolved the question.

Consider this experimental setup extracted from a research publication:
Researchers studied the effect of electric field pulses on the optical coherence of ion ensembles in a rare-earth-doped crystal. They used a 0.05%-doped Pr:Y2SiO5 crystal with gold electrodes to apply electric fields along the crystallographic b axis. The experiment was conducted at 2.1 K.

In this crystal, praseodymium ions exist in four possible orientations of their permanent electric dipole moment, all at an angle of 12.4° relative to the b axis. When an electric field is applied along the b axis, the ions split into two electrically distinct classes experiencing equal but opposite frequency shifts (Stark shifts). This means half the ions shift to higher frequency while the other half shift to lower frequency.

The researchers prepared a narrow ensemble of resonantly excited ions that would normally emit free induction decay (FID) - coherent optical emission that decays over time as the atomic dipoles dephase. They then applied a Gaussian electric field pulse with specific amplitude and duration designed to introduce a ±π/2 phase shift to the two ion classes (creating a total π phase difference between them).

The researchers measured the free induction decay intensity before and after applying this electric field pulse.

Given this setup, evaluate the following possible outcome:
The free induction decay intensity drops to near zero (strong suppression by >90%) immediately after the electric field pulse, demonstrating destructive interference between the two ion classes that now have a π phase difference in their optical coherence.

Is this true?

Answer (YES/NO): YES